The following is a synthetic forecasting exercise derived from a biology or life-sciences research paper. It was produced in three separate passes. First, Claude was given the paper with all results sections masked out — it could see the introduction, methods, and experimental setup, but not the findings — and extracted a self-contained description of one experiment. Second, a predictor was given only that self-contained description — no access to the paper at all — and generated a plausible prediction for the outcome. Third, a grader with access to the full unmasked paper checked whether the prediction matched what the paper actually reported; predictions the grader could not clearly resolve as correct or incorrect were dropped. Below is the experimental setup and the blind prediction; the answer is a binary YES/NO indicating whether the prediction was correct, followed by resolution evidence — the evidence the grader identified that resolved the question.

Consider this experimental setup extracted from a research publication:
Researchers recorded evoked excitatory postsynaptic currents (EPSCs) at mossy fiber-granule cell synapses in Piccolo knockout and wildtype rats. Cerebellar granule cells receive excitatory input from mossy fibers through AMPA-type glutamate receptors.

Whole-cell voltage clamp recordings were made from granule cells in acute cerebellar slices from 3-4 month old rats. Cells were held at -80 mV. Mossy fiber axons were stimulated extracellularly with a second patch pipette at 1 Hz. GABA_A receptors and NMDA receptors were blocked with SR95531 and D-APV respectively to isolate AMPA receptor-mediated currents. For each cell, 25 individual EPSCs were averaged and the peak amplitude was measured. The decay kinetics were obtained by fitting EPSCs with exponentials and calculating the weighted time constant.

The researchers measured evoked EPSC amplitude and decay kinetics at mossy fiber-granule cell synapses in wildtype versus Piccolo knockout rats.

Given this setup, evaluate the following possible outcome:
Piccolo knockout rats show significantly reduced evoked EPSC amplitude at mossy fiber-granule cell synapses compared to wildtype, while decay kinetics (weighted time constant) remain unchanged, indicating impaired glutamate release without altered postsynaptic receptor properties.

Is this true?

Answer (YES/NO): NO